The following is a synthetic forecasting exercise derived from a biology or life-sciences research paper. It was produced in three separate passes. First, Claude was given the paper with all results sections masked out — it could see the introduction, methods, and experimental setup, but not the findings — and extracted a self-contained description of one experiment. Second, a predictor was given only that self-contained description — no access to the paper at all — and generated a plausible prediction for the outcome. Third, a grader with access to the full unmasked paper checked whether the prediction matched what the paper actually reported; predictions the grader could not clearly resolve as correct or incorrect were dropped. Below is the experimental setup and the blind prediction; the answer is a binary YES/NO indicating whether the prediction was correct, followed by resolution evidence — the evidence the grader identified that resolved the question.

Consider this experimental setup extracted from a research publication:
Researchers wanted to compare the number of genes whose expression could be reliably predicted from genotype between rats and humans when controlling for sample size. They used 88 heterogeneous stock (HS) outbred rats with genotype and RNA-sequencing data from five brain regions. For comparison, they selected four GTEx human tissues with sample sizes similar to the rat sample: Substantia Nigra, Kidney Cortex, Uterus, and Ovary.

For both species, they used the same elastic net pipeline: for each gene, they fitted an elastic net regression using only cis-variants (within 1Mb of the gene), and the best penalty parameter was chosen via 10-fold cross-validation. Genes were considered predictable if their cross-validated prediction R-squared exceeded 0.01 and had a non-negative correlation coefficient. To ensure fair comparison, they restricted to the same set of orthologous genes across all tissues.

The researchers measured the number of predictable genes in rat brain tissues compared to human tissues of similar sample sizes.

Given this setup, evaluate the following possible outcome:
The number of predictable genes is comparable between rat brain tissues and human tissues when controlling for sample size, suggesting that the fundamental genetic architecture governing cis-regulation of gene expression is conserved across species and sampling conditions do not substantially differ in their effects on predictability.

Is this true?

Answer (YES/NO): NO